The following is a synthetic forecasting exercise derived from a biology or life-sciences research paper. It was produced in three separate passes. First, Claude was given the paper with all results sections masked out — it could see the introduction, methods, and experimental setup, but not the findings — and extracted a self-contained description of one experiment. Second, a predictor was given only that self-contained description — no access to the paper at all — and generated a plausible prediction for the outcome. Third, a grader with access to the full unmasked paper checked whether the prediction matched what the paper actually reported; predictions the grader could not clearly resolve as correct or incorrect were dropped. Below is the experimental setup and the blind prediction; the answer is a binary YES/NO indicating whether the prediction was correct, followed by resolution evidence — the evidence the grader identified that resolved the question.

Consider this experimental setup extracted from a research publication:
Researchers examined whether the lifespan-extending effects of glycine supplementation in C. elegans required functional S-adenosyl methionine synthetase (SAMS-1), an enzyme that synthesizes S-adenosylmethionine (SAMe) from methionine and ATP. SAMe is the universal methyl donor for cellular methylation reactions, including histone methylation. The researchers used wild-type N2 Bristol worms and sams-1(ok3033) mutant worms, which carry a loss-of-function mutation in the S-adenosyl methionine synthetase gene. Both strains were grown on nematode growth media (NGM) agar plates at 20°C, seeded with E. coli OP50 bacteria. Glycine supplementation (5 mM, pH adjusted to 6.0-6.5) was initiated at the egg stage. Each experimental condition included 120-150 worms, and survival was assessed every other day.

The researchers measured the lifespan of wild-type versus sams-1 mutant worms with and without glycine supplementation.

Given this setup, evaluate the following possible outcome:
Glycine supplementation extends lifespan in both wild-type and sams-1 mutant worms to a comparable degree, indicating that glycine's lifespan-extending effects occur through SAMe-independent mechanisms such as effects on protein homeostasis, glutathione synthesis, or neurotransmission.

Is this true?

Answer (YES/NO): NO